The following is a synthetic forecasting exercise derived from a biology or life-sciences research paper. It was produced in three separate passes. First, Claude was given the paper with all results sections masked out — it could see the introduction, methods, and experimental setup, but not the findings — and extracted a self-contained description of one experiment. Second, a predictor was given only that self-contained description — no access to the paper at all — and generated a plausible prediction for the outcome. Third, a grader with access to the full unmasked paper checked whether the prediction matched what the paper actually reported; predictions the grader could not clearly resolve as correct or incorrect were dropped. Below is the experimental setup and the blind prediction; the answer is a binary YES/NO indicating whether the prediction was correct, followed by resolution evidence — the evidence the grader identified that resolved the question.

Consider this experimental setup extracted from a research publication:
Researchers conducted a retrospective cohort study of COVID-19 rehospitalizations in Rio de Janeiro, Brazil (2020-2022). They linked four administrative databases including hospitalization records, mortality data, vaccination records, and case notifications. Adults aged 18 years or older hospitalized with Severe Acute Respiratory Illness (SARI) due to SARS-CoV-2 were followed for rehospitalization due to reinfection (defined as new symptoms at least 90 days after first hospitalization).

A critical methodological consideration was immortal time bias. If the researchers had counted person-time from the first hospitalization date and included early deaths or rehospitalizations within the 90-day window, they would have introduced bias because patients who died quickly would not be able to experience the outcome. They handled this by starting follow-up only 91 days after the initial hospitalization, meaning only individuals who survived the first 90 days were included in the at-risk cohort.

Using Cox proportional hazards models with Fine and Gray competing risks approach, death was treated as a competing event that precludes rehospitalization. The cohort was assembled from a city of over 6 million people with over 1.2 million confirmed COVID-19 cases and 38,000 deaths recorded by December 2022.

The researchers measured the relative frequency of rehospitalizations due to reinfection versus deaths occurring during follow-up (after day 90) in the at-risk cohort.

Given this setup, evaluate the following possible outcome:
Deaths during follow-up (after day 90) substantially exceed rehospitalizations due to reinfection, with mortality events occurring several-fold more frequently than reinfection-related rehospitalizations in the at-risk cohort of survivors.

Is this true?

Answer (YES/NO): NO